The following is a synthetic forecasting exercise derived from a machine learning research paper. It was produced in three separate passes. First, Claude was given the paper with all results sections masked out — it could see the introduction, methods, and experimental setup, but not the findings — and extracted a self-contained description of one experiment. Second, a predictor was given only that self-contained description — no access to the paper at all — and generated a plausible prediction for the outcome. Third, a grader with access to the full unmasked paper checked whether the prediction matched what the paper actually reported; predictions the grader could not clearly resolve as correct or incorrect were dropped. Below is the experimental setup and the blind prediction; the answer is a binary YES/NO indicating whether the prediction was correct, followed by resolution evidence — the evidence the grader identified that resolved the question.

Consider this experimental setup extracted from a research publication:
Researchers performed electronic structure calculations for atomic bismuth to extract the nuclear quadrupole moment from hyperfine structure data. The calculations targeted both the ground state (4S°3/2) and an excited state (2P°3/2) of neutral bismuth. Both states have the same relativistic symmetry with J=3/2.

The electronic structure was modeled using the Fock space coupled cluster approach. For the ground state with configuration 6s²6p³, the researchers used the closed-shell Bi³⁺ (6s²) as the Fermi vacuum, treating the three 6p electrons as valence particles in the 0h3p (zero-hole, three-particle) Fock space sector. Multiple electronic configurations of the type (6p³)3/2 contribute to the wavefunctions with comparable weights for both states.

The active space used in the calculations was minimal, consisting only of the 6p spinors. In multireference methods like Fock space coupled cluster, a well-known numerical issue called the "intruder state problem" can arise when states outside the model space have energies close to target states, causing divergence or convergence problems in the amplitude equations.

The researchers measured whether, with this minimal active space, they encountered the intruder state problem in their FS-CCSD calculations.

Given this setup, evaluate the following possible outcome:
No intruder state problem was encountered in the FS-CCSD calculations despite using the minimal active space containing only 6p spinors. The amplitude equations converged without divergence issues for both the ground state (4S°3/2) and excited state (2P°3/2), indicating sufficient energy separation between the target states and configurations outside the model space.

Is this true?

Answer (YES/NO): YES